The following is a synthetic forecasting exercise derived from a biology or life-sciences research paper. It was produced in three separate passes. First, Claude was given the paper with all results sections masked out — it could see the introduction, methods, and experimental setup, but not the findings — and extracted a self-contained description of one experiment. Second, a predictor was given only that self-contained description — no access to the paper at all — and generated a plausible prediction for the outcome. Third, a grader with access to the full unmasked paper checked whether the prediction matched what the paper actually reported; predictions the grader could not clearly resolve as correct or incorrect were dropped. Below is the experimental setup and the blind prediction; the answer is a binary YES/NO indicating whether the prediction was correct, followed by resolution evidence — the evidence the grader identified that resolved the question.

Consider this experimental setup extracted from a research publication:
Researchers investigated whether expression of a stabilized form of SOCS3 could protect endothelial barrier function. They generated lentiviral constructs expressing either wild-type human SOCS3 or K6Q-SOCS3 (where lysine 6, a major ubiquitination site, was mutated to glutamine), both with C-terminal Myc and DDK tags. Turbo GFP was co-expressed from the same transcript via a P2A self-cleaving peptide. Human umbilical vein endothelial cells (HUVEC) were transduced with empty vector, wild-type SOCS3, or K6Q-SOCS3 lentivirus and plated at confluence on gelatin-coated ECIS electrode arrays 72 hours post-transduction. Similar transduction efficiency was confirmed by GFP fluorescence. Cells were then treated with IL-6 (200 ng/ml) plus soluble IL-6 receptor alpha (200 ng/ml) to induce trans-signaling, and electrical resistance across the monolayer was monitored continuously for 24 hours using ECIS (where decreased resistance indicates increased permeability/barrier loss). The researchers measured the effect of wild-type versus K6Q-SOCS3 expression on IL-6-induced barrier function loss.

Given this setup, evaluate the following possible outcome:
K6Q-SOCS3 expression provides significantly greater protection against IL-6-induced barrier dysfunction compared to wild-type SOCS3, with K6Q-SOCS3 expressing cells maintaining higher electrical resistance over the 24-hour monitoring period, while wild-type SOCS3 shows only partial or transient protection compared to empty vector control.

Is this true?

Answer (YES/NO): YES